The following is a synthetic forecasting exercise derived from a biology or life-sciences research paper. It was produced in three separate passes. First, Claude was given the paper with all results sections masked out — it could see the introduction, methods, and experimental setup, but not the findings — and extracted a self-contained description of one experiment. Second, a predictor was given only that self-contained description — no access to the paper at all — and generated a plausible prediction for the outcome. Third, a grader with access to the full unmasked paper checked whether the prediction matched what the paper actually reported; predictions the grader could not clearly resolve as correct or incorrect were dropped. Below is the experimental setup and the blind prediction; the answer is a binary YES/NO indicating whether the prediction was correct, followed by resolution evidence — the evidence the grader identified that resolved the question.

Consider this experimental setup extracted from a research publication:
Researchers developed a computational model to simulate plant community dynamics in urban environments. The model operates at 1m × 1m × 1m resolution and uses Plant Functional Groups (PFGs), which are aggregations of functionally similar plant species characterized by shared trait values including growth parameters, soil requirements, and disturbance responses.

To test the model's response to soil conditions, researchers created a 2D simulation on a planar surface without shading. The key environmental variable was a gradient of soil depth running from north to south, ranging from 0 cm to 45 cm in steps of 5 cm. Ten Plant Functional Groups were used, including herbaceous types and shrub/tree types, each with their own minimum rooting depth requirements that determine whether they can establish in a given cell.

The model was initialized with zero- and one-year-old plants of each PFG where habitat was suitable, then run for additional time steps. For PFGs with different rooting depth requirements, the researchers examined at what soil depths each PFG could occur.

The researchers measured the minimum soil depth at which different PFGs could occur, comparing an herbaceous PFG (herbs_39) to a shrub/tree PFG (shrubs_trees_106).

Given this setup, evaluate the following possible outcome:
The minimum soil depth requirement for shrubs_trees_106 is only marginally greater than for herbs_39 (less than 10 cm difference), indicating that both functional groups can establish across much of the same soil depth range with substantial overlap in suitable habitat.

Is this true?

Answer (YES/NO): NO